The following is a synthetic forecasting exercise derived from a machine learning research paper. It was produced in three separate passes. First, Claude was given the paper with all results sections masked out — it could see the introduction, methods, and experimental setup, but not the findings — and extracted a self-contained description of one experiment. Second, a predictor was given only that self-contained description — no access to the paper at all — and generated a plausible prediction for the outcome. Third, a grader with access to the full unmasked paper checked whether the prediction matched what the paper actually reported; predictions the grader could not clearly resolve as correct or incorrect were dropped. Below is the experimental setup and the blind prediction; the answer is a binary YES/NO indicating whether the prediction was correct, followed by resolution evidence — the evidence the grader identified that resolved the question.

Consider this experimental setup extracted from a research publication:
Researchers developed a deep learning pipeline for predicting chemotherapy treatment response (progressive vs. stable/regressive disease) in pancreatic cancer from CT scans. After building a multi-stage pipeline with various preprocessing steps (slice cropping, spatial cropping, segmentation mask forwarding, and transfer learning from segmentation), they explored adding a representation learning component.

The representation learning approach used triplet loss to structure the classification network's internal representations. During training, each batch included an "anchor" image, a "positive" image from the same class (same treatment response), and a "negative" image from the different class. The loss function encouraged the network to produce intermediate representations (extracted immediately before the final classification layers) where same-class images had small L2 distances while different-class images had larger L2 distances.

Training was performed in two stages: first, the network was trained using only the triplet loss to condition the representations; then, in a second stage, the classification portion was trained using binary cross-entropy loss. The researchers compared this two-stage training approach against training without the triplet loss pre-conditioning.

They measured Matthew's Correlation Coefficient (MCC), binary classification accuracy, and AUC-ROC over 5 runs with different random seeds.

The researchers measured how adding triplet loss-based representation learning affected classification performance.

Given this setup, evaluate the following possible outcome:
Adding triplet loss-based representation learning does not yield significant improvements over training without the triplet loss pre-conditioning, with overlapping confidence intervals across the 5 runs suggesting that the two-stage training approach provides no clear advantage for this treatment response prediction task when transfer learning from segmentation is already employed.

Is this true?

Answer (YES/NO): NO